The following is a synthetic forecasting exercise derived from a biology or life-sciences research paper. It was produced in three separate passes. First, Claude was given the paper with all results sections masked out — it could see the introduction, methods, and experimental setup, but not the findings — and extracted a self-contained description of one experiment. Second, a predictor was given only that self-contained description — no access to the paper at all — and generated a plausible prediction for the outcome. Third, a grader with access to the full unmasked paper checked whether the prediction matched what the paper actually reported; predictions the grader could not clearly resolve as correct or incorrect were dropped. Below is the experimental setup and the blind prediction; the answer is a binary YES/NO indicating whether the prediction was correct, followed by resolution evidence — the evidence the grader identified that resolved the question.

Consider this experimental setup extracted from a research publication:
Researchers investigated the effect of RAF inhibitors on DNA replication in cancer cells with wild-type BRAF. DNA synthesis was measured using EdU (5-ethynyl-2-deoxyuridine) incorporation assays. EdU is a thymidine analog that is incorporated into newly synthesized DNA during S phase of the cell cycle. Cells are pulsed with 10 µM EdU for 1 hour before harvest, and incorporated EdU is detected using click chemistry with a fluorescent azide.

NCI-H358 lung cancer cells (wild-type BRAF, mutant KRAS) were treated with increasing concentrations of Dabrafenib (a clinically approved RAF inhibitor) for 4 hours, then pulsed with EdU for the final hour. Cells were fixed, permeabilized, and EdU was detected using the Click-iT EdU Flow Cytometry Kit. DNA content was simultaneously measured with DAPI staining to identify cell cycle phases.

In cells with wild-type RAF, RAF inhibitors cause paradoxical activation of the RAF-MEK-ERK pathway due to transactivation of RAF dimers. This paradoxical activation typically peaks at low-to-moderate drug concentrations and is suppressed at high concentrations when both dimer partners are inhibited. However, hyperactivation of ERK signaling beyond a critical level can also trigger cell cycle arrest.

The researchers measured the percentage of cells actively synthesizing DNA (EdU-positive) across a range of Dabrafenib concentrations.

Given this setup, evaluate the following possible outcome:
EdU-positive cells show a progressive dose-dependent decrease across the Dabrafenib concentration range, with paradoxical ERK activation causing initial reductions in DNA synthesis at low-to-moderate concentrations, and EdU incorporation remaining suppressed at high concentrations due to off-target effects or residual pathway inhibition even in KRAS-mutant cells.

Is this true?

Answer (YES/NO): NO